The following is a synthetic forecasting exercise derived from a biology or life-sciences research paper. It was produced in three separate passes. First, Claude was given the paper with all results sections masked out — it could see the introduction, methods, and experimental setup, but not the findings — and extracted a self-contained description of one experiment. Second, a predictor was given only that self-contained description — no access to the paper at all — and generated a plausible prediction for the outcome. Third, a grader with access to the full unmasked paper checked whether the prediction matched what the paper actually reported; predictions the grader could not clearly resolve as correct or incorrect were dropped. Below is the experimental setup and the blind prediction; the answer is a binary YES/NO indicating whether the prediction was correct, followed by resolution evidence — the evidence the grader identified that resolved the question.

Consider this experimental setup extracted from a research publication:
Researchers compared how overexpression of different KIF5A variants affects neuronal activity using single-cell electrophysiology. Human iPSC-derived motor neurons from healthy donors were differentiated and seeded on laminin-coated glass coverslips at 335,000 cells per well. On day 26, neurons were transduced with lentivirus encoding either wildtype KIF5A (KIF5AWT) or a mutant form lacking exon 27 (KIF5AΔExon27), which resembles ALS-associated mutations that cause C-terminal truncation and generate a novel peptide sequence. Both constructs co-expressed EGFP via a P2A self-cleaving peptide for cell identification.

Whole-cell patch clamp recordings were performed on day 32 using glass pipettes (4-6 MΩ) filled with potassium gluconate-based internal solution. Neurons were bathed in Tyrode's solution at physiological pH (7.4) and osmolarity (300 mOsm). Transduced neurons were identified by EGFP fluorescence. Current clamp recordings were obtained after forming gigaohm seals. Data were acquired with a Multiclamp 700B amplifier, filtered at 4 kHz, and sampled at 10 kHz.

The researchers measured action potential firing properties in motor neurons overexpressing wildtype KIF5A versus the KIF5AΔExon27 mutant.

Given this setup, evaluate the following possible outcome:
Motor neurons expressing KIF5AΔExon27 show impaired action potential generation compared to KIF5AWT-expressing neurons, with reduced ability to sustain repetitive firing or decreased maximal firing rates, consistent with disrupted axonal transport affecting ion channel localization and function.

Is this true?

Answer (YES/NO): NO